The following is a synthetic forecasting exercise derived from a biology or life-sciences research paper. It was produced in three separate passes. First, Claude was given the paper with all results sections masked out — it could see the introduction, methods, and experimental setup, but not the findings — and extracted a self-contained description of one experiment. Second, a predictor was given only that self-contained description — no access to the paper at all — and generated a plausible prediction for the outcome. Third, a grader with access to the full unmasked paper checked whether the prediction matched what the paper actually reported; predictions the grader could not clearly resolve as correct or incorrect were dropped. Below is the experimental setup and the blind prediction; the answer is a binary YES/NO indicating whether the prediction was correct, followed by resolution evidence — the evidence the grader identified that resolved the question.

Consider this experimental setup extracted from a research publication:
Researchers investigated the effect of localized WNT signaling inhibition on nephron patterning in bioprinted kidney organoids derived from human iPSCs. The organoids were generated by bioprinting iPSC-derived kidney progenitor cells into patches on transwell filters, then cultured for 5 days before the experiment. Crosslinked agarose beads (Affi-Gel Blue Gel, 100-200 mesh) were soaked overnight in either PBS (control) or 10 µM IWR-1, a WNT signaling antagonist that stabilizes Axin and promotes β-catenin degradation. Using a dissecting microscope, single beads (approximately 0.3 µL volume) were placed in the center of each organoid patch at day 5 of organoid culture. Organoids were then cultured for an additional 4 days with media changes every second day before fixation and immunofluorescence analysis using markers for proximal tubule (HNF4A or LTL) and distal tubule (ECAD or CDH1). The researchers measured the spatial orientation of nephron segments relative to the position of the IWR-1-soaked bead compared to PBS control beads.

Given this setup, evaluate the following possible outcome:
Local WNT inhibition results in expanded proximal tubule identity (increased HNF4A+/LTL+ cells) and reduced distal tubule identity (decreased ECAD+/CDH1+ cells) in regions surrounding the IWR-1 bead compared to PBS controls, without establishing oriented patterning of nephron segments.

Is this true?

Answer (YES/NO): NO